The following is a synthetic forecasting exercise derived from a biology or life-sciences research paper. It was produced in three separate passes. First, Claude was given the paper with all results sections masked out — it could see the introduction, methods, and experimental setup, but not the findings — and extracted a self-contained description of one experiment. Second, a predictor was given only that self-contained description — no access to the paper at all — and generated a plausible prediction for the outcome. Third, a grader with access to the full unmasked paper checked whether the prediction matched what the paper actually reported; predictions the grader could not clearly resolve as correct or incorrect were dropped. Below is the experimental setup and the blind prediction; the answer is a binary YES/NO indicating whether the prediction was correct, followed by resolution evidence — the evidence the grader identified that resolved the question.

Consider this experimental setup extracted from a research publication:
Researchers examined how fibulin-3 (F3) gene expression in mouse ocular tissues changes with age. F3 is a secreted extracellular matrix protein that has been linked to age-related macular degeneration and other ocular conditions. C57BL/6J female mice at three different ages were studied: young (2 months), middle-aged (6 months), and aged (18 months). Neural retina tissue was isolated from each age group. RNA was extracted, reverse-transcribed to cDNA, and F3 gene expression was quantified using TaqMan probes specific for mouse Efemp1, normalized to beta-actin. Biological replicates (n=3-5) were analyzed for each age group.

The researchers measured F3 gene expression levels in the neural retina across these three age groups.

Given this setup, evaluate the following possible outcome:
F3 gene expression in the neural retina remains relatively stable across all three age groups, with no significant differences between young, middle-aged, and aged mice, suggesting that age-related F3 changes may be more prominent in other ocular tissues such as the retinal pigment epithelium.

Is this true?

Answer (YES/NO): NO